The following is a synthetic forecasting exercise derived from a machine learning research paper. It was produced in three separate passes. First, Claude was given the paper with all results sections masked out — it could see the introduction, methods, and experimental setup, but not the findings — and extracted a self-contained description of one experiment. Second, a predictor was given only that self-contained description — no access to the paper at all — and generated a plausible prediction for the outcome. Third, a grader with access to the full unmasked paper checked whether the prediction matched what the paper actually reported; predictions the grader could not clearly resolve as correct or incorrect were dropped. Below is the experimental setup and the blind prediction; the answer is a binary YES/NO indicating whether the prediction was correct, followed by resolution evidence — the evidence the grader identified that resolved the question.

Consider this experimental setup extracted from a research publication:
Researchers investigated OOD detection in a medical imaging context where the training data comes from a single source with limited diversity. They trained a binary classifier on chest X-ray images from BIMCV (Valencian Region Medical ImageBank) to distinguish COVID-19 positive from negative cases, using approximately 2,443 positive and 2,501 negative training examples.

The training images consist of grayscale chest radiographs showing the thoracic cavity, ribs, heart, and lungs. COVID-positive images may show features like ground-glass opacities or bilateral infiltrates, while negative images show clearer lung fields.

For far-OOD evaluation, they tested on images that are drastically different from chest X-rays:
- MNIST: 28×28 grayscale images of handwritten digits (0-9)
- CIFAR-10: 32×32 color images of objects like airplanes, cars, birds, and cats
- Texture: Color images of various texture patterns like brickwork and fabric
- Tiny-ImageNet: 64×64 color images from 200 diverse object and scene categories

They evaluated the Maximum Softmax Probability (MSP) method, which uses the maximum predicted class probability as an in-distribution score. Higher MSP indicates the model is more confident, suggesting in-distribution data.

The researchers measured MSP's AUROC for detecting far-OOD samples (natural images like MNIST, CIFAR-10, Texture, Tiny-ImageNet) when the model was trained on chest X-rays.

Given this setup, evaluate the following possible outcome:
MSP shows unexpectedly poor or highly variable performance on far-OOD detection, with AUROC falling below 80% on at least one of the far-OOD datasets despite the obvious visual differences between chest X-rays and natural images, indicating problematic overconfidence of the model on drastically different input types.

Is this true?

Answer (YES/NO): YES